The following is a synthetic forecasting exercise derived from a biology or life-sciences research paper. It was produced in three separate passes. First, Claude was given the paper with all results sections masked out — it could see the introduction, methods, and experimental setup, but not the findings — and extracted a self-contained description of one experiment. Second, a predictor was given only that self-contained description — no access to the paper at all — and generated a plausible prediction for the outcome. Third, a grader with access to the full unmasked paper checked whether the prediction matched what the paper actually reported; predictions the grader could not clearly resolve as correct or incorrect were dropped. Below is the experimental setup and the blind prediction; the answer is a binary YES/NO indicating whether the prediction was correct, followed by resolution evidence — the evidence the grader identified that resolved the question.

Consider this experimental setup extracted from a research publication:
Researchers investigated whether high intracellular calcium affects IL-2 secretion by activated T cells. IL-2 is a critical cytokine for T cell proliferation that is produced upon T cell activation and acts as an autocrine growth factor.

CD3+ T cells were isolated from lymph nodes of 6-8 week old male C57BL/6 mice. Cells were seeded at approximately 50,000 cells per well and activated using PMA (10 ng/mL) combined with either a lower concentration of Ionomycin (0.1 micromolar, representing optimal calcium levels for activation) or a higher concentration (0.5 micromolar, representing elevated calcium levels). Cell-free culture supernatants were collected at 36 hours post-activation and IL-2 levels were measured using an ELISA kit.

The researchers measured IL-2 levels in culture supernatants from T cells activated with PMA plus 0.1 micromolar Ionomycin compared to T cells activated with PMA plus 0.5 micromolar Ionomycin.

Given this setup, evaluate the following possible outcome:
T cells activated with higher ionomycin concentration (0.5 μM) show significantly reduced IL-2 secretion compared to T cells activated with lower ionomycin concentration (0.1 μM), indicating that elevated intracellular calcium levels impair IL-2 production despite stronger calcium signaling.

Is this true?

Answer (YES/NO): NO